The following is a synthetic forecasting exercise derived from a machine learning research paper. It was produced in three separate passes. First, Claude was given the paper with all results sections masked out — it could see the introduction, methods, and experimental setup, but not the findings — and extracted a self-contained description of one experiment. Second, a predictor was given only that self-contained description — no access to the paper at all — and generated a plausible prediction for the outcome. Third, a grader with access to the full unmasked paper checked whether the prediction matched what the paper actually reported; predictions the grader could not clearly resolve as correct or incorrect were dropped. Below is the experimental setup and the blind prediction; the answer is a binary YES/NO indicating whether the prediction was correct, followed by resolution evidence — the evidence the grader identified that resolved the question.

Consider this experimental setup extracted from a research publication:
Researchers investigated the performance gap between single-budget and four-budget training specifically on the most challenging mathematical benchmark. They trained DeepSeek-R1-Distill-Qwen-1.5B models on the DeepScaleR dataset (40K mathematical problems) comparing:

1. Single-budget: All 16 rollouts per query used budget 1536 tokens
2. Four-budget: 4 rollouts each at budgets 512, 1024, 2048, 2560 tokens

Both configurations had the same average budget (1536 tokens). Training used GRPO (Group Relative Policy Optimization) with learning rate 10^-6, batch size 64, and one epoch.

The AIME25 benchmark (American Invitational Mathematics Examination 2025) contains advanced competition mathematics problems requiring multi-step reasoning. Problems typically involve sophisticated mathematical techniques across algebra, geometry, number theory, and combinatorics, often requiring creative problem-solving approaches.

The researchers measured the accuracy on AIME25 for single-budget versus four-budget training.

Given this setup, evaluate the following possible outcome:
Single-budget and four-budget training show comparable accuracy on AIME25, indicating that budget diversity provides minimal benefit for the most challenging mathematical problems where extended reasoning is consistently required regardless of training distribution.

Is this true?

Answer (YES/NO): NO